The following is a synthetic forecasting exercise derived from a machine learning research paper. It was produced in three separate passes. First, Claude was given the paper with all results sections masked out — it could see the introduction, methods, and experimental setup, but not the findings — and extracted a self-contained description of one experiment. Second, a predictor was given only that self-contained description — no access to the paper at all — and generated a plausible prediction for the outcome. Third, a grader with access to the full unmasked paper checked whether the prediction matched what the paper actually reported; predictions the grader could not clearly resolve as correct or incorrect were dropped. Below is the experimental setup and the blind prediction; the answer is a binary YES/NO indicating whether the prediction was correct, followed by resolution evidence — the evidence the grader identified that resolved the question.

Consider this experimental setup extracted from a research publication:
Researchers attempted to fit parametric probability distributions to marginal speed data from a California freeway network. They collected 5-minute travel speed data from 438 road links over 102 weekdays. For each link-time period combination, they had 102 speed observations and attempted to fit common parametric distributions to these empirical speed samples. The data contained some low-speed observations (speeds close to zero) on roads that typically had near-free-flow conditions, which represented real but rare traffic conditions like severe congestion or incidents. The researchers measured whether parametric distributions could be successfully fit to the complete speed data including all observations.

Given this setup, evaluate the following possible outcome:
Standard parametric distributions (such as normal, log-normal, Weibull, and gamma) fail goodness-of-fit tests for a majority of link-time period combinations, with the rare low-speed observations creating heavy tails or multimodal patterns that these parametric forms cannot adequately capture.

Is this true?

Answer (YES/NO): NO